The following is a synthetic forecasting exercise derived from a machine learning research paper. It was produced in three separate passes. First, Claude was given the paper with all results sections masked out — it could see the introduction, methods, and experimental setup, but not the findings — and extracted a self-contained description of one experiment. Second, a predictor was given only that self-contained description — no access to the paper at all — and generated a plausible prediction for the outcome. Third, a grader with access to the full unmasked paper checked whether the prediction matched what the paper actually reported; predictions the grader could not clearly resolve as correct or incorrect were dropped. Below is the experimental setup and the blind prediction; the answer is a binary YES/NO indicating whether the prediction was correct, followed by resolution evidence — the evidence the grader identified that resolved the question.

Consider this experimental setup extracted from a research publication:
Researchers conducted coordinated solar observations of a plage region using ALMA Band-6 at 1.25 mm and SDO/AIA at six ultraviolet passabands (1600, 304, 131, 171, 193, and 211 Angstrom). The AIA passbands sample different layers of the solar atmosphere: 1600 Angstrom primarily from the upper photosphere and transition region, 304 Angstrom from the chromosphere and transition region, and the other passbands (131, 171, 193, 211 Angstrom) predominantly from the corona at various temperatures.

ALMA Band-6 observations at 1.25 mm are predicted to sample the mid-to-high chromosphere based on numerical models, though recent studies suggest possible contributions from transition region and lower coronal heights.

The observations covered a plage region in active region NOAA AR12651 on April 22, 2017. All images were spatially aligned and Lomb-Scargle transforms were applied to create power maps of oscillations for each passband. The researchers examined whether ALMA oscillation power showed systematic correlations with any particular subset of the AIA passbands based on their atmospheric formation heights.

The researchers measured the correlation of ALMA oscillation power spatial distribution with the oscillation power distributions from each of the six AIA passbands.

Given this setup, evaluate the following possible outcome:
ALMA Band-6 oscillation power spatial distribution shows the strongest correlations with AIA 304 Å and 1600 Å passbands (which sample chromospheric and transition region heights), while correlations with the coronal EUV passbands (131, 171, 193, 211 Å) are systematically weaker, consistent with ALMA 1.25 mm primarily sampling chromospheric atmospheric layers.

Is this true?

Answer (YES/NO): NO